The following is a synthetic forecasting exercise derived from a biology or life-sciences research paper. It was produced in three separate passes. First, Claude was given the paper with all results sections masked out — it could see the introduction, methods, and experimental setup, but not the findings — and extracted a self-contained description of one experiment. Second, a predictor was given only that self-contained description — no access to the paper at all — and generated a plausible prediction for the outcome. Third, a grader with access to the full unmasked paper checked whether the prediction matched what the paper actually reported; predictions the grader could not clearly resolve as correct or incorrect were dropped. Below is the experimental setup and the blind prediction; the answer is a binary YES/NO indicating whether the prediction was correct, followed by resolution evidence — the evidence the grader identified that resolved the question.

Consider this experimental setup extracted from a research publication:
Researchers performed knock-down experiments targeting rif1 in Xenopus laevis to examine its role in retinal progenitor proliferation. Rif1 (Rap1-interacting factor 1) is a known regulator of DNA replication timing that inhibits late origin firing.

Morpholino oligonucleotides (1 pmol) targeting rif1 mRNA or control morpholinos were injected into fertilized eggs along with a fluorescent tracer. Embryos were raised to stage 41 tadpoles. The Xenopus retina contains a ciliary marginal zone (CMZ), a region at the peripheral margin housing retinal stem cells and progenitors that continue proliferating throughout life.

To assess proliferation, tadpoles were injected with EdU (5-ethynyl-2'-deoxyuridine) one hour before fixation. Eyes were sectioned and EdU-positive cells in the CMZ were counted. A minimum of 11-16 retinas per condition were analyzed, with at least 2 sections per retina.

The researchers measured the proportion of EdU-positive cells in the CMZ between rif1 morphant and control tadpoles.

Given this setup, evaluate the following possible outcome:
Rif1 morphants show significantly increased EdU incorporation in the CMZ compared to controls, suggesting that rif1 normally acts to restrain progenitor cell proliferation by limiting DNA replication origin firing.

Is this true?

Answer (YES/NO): NO